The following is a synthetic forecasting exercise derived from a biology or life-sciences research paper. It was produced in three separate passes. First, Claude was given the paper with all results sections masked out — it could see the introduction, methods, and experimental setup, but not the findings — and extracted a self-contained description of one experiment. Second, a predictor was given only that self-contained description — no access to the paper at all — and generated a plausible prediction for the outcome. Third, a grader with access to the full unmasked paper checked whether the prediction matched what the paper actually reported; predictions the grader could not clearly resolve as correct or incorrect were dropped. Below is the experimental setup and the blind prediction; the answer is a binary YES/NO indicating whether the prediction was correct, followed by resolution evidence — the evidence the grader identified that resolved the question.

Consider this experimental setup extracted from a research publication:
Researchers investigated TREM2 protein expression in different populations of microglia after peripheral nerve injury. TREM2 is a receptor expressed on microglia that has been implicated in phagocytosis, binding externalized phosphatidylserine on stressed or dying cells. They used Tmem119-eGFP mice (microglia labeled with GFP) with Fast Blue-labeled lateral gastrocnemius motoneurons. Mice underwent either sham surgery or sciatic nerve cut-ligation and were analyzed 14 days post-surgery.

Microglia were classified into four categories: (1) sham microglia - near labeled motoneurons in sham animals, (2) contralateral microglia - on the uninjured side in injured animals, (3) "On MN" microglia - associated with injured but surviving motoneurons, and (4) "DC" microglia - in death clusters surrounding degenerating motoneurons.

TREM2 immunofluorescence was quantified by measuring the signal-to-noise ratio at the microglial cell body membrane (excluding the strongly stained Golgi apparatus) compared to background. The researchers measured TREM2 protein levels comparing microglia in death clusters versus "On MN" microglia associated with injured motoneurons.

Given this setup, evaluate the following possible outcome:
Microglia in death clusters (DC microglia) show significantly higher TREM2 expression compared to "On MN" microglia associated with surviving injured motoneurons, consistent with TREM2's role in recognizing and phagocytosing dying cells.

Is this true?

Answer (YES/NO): YES